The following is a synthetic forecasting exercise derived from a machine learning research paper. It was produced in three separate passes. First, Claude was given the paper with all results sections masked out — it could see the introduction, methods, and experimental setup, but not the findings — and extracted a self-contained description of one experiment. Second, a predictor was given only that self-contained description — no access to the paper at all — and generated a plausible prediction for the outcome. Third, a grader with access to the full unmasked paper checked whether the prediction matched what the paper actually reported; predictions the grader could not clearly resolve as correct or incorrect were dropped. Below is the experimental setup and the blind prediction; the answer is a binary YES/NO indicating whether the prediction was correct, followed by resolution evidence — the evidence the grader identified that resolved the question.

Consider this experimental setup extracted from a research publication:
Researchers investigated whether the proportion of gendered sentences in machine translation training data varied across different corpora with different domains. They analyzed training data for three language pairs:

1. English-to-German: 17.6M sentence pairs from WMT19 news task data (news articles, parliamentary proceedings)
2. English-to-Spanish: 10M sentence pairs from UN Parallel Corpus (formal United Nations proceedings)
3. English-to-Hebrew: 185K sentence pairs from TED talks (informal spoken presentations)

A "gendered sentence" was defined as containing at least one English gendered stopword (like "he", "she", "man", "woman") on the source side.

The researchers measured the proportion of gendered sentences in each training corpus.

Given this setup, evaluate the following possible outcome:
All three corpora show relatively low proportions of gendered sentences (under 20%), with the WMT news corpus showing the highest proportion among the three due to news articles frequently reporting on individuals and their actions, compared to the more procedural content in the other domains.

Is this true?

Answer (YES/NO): NO